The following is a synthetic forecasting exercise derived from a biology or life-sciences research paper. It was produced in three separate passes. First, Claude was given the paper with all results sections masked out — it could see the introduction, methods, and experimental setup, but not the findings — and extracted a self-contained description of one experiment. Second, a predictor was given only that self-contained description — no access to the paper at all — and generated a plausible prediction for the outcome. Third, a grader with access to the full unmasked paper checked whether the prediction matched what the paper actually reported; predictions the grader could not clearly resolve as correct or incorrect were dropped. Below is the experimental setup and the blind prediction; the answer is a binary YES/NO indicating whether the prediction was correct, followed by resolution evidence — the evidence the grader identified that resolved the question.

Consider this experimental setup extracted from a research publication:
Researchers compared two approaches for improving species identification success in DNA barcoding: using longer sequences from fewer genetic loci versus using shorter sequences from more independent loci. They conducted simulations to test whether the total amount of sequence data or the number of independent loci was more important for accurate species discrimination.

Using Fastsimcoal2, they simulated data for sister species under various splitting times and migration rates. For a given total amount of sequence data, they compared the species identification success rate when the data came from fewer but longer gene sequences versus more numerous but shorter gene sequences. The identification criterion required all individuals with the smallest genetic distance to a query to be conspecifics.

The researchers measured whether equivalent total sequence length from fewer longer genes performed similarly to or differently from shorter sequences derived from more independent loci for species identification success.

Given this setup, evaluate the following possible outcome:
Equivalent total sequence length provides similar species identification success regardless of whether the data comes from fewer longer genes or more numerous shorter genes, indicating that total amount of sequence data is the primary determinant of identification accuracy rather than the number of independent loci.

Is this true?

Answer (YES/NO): NO